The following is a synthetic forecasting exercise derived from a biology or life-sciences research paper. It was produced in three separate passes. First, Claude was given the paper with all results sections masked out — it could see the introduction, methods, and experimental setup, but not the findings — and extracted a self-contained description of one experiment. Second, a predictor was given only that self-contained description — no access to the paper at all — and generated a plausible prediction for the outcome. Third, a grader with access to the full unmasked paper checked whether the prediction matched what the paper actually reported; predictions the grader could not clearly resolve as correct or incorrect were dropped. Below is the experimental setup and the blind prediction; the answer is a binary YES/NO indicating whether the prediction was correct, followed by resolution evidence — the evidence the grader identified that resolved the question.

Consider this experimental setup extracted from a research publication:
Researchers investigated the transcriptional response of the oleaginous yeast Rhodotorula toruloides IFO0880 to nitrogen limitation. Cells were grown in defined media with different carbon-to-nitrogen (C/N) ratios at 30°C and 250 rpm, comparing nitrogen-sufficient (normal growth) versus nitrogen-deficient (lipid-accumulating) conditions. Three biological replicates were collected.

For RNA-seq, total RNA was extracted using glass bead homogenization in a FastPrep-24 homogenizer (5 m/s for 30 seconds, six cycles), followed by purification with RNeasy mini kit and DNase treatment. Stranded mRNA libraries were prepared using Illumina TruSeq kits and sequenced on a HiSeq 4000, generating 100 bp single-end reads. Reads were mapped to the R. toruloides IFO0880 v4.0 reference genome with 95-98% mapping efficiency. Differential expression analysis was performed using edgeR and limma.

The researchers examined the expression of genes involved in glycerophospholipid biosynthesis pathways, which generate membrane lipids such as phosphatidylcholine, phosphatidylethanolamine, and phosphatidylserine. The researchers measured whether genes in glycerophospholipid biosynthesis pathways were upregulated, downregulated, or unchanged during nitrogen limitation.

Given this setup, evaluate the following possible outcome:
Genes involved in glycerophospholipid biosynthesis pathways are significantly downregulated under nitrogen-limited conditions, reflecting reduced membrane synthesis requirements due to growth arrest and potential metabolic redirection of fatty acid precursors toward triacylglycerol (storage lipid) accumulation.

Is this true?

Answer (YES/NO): YES